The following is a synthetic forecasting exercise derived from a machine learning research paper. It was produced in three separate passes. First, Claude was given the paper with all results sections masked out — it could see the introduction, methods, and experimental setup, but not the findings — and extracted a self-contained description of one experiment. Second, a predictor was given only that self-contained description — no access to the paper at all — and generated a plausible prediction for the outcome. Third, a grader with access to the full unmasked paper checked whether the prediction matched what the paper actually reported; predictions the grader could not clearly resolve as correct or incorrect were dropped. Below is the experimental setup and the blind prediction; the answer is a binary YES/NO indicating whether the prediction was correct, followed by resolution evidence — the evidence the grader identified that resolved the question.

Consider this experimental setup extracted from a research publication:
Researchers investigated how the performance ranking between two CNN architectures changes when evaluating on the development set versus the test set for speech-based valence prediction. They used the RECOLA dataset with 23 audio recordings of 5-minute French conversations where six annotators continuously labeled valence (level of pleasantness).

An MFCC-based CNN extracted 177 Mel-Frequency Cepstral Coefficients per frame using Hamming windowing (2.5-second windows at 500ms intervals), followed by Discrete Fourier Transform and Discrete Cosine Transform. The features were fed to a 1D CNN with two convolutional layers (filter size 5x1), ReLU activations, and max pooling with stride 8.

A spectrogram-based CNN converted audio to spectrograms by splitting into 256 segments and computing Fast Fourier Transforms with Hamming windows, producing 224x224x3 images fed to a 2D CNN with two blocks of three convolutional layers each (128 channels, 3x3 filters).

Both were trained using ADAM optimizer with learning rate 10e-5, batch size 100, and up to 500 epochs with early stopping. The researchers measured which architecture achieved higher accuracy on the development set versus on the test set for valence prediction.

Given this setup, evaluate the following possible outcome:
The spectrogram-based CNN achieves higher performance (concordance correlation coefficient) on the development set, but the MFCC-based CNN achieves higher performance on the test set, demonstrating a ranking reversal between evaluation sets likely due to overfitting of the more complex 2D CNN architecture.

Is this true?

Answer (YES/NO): NO